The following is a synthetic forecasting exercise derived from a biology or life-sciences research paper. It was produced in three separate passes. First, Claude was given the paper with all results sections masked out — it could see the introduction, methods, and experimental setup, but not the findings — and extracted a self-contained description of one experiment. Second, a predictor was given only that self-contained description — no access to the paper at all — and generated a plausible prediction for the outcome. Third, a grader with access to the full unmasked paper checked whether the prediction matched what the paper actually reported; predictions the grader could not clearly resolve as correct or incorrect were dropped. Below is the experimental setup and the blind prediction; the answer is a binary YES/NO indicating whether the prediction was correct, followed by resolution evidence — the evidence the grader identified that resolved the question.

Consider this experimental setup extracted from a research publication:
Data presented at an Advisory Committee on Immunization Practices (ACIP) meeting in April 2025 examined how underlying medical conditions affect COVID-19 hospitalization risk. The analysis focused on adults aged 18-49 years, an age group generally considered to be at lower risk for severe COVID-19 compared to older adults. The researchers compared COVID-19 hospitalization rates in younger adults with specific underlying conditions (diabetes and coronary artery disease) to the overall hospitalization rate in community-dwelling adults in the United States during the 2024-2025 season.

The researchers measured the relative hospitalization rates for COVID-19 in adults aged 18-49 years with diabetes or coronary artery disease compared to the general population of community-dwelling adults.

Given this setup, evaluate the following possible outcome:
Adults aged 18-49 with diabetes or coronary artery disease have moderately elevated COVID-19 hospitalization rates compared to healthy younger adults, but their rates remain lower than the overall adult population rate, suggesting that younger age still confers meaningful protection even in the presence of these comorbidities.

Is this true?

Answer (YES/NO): NO